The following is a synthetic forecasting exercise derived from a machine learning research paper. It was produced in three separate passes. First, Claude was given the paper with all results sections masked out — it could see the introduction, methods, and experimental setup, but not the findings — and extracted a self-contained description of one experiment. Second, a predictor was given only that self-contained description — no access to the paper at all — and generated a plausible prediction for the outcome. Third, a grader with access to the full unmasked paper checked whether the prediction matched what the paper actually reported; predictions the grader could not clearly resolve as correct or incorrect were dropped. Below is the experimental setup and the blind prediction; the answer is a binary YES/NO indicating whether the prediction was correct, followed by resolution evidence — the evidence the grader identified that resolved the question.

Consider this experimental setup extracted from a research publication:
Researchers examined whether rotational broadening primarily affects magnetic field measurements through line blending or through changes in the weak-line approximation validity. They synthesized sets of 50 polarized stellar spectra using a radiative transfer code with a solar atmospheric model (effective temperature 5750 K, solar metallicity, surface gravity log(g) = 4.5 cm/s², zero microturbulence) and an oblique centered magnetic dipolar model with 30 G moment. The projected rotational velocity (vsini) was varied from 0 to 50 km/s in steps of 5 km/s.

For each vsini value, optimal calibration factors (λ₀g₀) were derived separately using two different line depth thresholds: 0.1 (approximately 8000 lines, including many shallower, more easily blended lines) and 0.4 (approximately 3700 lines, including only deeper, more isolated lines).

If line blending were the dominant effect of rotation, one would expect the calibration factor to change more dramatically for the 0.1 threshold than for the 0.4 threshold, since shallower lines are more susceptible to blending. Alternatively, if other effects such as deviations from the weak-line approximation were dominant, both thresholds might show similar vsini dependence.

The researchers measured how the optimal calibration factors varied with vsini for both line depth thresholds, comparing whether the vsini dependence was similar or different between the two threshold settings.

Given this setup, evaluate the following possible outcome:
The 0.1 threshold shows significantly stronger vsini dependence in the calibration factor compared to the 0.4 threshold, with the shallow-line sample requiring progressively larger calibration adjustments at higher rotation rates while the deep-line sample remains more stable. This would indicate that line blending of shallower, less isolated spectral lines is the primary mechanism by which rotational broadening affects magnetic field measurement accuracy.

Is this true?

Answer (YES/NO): NO